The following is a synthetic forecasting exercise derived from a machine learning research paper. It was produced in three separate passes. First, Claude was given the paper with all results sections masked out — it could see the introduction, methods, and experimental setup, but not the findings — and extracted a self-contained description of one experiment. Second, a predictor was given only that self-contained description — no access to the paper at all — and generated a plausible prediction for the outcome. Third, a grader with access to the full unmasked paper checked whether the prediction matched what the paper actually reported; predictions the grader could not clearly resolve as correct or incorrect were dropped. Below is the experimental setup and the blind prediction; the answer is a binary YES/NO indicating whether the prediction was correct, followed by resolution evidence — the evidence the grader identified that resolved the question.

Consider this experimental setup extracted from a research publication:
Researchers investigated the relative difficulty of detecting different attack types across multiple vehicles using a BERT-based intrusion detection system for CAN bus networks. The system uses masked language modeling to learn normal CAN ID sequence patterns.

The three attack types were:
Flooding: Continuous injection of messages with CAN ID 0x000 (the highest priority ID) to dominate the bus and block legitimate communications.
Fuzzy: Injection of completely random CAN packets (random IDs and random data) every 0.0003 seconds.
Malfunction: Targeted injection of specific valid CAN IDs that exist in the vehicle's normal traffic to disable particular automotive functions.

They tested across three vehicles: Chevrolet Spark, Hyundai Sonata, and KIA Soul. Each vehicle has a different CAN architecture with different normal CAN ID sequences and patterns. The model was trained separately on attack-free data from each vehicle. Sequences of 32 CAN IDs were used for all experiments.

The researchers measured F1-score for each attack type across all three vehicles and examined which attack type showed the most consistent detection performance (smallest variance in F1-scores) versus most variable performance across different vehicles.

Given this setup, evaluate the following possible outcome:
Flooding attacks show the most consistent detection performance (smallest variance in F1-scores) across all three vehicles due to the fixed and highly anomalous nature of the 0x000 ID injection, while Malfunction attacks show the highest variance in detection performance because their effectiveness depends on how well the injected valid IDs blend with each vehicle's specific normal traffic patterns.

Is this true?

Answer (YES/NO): YES